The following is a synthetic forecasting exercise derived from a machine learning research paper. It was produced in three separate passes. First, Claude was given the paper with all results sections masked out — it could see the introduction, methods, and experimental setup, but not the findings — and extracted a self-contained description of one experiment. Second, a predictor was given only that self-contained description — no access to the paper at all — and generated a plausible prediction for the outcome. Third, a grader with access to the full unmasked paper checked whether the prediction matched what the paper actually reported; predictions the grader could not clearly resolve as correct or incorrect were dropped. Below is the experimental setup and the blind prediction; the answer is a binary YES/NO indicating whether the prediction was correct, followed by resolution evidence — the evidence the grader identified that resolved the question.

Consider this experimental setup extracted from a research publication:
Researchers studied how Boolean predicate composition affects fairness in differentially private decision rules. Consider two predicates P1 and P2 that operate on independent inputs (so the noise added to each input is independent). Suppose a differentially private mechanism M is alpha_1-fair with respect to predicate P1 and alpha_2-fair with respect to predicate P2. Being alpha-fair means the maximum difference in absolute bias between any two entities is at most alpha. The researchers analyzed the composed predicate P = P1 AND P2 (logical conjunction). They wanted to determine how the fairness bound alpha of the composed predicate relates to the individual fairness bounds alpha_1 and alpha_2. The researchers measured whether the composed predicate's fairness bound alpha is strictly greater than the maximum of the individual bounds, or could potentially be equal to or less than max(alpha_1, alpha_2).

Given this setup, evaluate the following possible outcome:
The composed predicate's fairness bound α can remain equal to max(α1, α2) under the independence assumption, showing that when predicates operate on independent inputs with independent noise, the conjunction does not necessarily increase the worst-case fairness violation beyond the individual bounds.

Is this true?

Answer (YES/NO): NO